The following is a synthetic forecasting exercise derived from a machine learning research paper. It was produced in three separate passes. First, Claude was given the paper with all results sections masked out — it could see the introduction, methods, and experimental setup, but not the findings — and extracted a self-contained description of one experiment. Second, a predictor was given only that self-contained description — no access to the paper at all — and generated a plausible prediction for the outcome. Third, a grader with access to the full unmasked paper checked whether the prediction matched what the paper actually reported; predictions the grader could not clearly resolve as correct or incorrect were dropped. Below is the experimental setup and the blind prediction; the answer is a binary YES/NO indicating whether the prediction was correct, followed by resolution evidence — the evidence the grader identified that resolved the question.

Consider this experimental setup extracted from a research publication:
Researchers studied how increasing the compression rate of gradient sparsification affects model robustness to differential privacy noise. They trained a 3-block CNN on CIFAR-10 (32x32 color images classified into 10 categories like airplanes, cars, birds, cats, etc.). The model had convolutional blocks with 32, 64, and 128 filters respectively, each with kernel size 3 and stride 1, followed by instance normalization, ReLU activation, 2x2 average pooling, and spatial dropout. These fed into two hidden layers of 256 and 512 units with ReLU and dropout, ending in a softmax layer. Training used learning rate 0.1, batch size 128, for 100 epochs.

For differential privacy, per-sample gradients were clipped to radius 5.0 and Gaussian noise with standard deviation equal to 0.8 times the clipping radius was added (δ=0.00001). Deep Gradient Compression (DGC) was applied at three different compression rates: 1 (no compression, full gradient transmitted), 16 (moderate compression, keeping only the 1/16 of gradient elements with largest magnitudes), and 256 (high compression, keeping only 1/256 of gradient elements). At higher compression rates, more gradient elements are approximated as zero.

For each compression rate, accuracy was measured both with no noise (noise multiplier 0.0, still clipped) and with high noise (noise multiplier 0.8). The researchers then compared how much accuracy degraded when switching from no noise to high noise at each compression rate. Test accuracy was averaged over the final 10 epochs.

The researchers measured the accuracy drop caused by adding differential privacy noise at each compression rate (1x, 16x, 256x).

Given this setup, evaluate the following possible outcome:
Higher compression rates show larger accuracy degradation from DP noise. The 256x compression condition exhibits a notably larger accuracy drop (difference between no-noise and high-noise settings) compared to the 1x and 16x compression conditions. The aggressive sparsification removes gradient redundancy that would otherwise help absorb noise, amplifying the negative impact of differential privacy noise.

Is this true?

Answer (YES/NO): NO